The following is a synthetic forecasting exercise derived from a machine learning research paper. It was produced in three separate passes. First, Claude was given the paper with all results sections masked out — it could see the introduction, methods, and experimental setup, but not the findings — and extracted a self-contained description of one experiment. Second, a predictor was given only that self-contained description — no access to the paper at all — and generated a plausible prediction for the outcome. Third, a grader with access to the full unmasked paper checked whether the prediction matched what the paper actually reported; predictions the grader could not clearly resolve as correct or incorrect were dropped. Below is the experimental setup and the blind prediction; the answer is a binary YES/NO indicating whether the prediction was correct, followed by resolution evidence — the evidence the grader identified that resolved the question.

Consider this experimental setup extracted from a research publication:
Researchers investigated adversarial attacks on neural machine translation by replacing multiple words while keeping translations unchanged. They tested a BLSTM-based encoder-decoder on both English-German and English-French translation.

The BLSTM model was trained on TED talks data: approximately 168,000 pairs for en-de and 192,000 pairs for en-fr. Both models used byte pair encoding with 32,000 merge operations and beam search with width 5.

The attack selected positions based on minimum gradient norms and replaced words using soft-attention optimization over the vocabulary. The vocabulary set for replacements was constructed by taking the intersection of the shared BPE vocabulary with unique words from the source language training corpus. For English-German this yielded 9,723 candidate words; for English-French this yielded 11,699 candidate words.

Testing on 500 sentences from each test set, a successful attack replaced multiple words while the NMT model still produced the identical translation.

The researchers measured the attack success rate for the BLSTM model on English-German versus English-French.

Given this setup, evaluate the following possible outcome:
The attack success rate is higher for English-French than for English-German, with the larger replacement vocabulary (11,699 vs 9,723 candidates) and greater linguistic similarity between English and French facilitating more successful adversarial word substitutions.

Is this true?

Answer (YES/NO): YES